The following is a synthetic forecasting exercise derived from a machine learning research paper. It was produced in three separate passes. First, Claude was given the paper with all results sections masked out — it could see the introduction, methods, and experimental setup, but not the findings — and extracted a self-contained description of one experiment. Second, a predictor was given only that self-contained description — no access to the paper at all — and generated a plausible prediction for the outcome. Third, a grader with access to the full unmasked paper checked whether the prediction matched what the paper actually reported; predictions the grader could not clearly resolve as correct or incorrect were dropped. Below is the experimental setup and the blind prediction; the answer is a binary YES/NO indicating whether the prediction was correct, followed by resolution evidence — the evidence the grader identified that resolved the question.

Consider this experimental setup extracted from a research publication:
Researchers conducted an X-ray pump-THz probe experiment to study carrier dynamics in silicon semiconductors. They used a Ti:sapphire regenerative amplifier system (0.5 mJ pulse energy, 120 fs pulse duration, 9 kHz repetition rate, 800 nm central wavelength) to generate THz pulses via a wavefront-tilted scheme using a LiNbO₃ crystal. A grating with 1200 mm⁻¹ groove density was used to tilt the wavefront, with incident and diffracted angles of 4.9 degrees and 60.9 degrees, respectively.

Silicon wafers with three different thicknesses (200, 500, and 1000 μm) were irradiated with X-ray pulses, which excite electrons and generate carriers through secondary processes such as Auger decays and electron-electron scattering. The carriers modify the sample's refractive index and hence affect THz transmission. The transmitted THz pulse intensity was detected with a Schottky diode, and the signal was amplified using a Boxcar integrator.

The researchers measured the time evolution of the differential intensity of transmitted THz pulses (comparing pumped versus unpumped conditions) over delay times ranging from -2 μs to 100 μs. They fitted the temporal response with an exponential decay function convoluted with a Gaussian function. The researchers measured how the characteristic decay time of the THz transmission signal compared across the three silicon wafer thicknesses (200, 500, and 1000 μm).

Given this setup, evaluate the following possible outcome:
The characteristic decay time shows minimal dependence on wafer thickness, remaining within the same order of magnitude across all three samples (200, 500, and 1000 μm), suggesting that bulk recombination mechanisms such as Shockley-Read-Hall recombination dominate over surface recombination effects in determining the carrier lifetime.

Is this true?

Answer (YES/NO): NO